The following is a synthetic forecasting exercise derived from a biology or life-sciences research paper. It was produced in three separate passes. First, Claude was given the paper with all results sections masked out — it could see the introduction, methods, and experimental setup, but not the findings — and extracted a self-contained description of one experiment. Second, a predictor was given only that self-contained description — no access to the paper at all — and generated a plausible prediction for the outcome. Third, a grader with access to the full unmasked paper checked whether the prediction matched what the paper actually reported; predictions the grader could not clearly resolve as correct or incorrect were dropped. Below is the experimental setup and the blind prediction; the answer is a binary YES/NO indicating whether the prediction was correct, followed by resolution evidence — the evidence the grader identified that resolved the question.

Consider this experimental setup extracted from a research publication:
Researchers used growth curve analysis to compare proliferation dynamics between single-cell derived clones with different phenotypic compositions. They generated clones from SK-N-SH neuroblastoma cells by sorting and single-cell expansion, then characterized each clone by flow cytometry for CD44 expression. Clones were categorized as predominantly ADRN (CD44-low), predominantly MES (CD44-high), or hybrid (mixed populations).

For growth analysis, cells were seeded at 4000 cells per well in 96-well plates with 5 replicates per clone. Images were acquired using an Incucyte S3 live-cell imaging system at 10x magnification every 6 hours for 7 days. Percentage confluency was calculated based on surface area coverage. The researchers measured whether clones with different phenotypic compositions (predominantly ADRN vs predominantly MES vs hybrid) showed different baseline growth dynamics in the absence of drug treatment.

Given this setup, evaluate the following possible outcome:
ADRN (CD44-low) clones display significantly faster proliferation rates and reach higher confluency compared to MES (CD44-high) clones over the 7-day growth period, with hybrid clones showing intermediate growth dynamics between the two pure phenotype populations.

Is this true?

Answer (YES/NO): NO